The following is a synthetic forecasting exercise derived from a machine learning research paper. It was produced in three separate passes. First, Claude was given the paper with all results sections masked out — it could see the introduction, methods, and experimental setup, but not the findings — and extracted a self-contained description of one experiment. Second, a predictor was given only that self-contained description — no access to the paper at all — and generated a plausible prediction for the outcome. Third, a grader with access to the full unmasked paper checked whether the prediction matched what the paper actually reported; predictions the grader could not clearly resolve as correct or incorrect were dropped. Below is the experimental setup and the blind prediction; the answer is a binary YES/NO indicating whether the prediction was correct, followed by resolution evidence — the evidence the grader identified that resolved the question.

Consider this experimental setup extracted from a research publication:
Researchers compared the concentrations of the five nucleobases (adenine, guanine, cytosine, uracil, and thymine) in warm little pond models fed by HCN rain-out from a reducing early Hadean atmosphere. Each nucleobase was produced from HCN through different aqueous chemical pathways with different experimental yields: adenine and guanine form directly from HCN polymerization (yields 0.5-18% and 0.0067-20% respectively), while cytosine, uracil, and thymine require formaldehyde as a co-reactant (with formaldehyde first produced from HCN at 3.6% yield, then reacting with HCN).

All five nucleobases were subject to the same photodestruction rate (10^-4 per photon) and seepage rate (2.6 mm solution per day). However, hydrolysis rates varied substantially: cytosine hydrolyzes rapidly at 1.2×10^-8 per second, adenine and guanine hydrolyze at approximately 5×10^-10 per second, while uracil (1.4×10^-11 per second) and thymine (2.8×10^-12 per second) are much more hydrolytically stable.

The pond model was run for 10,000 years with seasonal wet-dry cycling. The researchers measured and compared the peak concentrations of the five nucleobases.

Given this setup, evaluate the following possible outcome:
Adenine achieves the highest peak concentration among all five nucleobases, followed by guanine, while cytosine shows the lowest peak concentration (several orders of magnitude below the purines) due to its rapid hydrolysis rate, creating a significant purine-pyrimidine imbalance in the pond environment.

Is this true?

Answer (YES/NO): NO